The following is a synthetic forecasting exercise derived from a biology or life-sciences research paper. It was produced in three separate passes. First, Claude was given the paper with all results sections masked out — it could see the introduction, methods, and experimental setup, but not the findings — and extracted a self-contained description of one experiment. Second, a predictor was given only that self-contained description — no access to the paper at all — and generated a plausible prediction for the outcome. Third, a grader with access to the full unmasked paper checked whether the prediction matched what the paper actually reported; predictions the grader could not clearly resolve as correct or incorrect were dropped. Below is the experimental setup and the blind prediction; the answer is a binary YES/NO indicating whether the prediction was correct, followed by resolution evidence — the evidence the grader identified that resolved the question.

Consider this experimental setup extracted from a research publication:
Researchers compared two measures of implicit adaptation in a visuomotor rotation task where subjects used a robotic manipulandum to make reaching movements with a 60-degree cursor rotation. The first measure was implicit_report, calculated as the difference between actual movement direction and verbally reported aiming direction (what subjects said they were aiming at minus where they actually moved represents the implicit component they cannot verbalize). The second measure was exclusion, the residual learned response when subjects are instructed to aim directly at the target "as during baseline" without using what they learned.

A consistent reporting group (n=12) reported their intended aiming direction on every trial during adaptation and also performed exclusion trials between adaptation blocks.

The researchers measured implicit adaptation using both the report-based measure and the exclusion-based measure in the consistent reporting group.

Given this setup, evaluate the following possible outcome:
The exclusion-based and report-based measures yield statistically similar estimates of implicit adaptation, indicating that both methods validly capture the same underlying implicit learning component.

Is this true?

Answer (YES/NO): NO